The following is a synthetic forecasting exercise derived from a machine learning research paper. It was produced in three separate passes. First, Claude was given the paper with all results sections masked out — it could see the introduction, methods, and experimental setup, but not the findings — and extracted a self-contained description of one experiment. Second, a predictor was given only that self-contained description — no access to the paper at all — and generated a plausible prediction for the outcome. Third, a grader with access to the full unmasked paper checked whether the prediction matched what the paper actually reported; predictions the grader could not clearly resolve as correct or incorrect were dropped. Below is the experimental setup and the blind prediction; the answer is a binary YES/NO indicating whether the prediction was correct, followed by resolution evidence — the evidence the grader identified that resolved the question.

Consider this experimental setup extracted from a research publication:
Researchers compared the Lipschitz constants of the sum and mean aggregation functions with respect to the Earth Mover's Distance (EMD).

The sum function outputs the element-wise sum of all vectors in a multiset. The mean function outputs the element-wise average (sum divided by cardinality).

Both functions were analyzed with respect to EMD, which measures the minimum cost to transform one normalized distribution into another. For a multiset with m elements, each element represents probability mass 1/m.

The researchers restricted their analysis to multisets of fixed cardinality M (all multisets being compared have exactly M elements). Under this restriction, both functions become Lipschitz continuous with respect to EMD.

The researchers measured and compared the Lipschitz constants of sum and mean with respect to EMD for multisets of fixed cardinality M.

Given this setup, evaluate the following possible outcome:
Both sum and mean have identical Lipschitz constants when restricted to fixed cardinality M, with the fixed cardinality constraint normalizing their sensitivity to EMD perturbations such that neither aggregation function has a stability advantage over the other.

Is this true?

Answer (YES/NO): NO